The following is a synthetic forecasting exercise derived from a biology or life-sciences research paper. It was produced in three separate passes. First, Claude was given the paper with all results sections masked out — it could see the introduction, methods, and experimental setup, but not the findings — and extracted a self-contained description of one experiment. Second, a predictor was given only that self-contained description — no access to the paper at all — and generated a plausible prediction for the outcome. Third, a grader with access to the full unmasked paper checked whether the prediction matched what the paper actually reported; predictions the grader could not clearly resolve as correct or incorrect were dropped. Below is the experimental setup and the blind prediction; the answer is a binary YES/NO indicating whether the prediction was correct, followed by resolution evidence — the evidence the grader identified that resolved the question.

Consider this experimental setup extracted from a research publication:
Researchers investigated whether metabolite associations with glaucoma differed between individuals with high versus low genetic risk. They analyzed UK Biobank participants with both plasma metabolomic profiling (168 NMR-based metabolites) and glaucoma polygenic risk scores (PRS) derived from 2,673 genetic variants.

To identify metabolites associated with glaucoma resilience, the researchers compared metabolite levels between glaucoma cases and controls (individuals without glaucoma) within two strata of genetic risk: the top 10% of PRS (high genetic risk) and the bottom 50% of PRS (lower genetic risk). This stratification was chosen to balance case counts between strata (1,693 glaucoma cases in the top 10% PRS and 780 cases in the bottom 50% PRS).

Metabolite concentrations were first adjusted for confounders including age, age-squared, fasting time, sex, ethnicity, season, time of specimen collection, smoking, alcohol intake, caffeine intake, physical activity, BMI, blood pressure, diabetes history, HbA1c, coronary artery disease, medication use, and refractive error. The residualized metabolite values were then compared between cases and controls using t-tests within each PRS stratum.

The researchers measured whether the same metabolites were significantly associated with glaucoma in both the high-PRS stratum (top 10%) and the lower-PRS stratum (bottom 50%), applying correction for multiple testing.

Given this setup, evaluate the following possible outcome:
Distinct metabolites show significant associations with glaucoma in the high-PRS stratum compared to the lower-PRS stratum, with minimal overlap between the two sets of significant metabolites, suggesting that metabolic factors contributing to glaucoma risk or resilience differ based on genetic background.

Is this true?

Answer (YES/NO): YES